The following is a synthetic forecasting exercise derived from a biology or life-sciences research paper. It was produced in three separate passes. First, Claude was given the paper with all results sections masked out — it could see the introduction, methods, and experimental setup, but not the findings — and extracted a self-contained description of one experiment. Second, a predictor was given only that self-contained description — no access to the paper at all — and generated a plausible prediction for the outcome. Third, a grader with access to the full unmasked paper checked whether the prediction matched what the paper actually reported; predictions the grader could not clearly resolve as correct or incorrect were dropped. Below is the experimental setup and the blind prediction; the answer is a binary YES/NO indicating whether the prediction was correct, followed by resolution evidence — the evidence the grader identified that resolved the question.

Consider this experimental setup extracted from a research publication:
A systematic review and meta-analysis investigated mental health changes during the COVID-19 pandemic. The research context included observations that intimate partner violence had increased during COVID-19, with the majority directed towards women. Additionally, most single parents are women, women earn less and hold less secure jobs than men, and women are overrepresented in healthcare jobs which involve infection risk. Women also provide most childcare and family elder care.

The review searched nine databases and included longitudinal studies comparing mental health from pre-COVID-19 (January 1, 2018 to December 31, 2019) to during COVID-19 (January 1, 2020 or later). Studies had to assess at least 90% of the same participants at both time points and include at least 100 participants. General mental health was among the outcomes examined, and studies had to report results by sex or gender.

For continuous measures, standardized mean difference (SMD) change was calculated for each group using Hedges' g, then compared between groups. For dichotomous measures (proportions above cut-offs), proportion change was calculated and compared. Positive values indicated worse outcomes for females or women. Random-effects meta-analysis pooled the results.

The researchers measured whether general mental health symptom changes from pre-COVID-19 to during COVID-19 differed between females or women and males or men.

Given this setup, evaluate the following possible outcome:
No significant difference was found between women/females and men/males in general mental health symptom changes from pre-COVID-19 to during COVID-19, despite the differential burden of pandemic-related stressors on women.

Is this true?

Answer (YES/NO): NO